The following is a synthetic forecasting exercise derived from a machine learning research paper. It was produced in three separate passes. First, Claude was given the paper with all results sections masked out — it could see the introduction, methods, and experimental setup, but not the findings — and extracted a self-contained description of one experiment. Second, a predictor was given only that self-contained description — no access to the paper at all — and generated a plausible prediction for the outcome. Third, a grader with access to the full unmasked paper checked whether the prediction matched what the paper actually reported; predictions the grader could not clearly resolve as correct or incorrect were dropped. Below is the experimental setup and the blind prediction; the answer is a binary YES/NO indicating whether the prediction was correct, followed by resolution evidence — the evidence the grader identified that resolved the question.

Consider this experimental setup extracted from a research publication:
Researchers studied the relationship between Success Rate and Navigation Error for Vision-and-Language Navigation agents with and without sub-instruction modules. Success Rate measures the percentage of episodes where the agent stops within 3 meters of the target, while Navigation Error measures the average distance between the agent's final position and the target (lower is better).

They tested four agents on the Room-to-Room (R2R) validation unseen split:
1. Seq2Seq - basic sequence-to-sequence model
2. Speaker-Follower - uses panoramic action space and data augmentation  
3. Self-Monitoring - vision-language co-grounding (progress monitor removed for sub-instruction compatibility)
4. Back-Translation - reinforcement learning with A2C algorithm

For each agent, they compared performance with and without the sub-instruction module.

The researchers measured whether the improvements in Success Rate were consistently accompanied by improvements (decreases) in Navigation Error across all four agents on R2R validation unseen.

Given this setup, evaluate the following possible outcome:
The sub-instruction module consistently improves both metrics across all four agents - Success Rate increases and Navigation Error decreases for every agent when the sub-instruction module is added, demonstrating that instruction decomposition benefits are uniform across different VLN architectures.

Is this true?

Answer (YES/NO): NO